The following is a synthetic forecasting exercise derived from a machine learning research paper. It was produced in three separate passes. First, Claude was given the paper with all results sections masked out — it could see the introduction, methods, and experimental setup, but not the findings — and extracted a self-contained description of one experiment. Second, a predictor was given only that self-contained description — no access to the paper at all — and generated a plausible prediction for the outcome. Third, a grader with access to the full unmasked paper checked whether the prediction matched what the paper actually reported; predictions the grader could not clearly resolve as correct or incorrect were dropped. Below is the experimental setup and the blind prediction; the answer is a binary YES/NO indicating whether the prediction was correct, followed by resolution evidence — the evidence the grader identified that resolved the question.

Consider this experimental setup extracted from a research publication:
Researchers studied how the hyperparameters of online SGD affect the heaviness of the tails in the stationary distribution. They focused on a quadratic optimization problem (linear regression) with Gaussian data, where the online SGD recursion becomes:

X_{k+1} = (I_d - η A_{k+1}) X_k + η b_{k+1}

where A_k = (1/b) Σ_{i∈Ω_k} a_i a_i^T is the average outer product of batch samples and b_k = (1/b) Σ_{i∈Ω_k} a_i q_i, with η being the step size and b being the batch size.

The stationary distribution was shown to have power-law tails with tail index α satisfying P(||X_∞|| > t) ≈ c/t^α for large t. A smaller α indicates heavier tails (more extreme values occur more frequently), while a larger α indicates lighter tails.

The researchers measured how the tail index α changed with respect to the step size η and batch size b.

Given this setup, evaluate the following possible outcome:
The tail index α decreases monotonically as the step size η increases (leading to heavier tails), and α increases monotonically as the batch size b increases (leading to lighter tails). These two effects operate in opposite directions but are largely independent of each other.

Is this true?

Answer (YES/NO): NO